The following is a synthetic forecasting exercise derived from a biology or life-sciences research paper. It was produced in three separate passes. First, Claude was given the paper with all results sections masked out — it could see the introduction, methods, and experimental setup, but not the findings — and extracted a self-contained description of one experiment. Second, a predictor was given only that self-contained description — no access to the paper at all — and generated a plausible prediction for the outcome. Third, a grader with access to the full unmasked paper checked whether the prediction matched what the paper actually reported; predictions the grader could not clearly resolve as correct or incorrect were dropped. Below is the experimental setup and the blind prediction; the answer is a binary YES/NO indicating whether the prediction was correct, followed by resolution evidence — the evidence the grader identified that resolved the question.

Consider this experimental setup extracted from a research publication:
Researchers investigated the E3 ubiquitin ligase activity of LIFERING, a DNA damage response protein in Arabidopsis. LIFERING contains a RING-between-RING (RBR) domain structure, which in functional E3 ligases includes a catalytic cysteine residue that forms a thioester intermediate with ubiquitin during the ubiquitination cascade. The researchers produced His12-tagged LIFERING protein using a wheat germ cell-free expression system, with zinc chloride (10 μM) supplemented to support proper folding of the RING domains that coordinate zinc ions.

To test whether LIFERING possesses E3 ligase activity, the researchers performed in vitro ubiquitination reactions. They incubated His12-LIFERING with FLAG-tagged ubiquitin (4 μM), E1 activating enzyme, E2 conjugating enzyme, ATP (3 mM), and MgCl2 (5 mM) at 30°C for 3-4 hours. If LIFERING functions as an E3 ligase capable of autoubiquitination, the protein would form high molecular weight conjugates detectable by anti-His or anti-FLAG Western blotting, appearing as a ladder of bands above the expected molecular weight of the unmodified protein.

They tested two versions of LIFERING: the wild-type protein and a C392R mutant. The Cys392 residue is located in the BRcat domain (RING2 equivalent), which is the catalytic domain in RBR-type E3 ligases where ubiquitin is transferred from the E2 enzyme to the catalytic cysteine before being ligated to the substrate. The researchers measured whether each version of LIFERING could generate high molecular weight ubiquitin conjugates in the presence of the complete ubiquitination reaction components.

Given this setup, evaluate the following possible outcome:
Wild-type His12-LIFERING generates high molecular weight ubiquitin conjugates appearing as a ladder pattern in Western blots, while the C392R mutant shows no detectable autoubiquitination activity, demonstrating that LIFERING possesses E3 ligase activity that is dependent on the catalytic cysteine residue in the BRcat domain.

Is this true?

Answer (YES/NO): YES